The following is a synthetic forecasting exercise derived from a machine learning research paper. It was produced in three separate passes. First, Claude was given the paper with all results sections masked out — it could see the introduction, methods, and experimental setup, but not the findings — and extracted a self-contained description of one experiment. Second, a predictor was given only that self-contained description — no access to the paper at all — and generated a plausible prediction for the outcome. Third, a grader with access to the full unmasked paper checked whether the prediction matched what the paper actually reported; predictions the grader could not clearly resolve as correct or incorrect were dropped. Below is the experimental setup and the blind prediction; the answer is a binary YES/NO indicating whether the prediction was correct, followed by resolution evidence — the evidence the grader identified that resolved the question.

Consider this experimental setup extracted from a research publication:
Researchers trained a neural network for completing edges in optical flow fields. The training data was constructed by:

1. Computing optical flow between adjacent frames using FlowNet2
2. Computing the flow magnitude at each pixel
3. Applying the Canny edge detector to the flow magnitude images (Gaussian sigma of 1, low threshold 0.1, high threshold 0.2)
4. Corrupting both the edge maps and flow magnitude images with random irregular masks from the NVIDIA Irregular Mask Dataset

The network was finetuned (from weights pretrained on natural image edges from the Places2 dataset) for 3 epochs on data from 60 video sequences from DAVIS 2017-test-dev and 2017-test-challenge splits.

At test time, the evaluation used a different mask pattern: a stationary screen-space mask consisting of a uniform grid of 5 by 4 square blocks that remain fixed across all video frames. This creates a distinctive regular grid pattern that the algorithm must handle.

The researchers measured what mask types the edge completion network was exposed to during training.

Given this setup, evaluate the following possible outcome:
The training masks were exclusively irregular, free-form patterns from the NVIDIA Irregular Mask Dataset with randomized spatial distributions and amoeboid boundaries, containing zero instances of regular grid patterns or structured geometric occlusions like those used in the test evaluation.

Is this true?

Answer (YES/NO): YES